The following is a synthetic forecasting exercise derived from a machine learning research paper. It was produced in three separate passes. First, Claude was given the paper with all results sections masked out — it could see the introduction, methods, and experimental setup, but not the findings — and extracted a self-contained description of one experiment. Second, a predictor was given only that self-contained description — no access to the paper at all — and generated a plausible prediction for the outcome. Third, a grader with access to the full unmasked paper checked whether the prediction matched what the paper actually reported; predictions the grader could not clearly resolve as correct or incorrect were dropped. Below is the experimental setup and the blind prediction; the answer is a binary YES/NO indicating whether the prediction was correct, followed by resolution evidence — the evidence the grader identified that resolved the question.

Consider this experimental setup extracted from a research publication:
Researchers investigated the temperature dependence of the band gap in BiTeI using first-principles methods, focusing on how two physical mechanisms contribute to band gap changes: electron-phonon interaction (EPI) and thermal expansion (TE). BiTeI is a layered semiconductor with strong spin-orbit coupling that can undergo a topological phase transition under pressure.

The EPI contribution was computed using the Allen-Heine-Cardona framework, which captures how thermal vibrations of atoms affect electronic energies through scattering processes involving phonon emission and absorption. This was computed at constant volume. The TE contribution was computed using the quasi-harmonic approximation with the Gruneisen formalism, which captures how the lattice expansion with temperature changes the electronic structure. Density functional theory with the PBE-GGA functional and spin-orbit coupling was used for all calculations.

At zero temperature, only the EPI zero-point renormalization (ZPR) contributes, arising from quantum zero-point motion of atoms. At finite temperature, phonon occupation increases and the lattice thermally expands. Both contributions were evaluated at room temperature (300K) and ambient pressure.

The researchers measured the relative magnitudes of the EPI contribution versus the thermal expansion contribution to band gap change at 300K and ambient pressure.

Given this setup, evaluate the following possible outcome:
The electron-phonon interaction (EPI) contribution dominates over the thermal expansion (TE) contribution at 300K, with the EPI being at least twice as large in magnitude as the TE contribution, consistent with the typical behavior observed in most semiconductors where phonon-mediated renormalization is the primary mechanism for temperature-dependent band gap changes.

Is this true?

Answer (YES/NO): NO